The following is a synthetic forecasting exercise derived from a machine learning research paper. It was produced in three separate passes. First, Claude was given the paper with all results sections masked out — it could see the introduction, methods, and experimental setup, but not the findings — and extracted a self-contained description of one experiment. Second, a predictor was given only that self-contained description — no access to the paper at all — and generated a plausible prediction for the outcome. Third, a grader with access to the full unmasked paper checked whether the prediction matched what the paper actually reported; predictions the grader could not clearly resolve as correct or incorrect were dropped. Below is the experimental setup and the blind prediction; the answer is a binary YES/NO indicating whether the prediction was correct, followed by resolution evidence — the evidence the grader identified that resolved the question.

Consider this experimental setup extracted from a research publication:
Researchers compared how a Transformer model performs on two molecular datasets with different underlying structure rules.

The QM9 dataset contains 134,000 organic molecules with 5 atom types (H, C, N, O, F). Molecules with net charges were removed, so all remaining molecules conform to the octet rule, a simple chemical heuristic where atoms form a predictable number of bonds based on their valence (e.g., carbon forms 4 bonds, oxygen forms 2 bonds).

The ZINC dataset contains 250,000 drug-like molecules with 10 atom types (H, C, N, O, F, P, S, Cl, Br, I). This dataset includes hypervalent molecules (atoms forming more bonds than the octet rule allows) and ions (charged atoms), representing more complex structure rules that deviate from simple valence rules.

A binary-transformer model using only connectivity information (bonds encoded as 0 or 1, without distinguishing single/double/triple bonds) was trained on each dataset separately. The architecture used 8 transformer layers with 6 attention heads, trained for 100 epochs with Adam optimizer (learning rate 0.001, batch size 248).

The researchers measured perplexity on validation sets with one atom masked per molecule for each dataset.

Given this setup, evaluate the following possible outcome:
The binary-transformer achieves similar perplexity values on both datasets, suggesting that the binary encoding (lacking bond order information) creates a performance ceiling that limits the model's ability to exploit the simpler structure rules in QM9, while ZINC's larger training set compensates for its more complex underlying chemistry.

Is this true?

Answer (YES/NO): NO